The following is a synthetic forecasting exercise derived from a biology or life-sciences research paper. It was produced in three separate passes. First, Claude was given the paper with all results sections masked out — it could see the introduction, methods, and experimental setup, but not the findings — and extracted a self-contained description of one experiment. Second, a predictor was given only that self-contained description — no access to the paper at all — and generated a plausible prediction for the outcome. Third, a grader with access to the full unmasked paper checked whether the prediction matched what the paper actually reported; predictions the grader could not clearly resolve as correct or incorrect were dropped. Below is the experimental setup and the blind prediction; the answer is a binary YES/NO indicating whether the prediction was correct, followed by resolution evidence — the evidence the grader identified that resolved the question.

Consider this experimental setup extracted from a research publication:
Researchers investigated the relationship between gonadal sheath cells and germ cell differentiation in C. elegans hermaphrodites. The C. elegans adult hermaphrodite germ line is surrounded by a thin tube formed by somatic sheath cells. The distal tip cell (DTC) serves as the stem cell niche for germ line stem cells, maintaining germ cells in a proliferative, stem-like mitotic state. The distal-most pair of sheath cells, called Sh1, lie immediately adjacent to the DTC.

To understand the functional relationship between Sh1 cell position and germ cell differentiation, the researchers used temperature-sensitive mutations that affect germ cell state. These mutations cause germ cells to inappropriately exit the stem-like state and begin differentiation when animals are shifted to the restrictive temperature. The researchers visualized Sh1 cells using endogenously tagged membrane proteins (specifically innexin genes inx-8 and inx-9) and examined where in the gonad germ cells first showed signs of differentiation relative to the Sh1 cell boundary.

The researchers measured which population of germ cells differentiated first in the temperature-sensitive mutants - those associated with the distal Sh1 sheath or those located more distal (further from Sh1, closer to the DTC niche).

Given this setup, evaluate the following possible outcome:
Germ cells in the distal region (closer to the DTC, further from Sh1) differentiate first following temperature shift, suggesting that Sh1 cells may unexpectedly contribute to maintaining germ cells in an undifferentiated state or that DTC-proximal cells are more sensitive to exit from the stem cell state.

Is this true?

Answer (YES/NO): NO